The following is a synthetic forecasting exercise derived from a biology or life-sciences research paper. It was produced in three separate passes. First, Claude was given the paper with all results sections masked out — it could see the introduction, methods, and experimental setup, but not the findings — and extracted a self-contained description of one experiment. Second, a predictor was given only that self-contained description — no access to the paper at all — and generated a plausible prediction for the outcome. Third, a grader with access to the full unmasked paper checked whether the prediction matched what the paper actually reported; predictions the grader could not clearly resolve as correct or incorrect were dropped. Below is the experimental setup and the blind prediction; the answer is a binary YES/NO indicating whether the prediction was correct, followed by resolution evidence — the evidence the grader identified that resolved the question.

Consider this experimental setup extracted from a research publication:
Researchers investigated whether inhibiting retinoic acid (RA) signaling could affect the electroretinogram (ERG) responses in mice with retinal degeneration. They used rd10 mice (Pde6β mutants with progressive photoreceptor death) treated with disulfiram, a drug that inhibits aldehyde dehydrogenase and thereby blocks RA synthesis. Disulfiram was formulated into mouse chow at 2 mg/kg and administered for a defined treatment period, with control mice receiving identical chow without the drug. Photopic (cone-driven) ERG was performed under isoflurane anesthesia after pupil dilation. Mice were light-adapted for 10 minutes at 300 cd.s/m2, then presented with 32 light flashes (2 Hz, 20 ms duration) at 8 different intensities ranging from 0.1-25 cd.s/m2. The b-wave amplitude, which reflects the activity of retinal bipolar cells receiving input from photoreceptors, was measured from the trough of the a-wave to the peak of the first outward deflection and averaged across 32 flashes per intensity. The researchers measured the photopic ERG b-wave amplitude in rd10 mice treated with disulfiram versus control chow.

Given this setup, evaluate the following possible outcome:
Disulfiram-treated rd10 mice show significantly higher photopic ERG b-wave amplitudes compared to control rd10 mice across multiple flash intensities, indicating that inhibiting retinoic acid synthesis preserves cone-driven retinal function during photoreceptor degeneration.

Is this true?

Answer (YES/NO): NO